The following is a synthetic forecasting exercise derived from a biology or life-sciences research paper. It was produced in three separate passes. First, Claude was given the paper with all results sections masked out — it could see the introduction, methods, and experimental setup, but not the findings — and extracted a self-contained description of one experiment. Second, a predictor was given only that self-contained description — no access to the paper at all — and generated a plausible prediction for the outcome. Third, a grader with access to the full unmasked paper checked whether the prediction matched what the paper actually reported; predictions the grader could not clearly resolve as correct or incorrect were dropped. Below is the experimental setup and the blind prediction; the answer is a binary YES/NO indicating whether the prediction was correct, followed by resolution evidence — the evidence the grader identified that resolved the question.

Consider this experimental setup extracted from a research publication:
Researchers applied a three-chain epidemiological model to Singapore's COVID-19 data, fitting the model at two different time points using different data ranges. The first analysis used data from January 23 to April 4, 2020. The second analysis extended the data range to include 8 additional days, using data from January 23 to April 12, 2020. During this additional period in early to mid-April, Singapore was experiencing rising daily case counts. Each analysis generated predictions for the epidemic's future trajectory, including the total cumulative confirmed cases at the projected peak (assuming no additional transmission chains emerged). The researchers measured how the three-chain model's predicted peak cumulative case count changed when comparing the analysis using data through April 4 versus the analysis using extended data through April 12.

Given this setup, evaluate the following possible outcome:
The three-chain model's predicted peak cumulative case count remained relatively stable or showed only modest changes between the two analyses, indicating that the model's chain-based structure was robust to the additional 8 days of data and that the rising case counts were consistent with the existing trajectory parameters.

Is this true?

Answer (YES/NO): NO